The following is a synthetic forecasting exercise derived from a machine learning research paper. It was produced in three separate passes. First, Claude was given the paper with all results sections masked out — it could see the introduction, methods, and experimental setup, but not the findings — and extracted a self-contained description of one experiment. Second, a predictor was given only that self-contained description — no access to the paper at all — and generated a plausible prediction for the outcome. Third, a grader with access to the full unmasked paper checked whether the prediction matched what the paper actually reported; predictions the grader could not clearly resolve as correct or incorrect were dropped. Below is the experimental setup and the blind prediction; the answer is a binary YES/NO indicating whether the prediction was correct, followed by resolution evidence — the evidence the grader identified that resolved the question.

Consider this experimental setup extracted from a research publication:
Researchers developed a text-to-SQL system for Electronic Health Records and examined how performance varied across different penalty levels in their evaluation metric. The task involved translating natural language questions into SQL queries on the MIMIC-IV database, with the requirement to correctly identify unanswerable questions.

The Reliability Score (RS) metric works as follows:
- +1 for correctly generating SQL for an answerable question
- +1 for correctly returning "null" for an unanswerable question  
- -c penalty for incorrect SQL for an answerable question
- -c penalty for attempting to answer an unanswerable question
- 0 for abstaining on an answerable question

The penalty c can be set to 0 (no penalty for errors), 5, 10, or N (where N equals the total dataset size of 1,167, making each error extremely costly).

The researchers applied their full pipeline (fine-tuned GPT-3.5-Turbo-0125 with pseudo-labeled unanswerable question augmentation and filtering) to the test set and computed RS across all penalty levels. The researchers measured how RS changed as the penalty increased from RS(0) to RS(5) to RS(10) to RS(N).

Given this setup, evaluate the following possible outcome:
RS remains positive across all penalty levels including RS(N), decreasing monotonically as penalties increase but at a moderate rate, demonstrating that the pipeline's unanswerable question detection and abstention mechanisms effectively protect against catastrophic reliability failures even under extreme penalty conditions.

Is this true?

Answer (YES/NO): NO